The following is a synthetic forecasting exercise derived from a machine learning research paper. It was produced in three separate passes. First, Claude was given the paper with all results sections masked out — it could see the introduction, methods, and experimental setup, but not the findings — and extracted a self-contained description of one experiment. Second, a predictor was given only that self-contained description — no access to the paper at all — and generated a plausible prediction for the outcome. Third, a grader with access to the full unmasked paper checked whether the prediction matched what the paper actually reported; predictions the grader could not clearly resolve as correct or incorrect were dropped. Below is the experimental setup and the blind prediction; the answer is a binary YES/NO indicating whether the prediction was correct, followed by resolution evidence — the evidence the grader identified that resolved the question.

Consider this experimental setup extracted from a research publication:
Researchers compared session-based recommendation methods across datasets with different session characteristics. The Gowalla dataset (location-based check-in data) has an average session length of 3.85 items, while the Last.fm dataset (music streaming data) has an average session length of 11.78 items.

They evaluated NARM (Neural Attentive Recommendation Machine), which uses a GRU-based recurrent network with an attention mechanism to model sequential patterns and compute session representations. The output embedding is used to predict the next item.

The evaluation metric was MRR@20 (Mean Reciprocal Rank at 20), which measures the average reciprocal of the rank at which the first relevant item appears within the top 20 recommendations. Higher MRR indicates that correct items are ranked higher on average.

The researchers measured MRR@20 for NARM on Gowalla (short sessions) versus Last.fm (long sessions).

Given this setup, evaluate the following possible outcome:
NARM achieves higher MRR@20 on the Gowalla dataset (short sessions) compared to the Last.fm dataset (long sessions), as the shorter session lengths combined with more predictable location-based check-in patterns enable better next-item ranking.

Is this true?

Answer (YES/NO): YES